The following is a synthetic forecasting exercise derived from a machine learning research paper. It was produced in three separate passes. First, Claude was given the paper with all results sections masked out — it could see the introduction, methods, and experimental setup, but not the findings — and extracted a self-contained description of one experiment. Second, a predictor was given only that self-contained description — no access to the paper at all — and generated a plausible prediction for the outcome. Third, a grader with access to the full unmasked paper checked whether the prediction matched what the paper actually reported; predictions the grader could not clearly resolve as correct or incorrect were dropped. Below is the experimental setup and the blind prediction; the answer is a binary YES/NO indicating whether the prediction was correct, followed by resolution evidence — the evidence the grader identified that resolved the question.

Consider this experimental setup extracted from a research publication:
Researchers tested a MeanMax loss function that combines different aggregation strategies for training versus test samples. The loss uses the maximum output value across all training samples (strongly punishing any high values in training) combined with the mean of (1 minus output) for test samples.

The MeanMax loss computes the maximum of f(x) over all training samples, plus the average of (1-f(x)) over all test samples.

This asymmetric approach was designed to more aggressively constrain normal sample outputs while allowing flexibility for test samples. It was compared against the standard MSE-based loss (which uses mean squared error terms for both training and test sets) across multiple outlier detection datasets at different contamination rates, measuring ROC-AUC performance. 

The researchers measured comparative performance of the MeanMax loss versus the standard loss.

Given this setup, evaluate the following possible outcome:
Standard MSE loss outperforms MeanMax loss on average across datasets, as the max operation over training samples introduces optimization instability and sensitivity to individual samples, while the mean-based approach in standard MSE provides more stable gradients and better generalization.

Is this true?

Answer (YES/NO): NO